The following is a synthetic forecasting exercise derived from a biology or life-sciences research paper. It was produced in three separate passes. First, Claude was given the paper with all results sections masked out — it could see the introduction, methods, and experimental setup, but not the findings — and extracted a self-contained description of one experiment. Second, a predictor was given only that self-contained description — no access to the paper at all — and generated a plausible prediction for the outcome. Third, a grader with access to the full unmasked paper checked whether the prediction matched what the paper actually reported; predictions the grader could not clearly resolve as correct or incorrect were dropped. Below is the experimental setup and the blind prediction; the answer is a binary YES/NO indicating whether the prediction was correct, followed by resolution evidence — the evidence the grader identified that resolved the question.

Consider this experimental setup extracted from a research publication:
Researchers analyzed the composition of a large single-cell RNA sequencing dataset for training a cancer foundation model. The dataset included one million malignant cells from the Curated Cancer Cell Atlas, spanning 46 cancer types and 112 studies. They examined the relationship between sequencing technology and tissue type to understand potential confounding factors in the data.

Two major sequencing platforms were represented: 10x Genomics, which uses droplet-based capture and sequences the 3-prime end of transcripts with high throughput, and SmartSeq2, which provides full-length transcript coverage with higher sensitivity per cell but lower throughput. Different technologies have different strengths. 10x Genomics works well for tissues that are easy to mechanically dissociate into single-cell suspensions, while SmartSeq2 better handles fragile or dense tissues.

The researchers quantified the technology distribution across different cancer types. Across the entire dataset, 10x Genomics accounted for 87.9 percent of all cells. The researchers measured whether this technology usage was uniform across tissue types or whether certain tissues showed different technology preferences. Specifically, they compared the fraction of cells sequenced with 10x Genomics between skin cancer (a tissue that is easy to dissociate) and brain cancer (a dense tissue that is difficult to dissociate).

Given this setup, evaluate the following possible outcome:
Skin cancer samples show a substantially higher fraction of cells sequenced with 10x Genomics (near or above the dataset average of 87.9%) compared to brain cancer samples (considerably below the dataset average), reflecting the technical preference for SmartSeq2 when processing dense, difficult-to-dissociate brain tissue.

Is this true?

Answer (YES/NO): YES